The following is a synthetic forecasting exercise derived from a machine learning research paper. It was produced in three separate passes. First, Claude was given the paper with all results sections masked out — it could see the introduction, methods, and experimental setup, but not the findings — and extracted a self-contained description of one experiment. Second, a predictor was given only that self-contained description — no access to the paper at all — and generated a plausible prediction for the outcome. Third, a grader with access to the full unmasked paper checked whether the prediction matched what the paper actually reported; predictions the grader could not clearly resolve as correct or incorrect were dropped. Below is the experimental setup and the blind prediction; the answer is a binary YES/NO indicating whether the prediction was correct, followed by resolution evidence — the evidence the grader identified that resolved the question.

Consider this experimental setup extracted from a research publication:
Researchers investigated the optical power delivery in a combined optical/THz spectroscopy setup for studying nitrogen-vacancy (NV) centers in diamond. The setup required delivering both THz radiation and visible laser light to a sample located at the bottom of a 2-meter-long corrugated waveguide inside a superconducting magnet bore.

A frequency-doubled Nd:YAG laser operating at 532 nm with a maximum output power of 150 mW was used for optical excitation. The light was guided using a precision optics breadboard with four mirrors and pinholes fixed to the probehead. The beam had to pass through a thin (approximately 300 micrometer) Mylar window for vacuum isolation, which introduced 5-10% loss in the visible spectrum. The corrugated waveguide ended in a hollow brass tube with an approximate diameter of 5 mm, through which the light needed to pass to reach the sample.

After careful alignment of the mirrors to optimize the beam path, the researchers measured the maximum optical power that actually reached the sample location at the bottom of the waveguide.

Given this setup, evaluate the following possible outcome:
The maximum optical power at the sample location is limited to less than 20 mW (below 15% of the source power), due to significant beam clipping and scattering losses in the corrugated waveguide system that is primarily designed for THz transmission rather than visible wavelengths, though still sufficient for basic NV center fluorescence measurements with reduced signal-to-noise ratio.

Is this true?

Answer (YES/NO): NO